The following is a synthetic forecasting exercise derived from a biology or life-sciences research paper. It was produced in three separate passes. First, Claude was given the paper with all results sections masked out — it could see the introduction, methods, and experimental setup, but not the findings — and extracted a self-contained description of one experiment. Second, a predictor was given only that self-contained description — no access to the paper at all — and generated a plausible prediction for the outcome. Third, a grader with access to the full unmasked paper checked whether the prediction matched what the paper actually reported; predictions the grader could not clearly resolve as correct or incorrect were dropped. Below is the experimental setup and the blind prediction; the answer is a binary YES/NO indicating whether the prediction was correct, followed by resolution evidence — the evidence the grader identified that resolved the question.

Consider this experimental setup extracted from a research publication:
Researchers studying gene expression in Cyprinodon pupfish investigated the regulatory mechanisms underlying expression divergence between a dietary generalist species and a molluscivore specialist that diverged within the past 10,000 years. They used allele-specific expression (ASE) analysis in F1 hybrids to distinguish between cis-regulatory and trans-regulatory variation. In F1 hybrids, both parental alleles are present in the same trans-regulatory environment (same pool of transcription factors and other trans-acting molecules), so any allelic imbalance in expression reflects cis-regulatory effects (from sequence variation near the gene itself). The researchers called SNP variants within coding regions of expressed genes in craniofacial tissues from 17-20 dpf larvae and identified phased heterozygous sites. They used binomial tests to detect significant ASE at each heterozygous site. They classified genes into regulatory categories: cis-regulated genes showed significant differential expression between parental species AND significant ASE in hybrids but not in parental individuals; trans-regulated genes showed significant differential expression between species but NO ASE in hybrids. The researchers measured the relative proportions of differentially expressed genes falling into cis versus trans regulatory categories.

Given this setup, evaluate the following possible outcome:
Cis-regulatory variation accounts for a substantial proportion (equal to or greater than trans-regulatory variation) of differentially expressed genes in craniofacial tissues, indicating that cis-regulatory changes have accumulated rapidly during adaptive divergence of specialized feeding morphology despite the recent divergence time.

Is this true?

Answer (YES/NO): NO